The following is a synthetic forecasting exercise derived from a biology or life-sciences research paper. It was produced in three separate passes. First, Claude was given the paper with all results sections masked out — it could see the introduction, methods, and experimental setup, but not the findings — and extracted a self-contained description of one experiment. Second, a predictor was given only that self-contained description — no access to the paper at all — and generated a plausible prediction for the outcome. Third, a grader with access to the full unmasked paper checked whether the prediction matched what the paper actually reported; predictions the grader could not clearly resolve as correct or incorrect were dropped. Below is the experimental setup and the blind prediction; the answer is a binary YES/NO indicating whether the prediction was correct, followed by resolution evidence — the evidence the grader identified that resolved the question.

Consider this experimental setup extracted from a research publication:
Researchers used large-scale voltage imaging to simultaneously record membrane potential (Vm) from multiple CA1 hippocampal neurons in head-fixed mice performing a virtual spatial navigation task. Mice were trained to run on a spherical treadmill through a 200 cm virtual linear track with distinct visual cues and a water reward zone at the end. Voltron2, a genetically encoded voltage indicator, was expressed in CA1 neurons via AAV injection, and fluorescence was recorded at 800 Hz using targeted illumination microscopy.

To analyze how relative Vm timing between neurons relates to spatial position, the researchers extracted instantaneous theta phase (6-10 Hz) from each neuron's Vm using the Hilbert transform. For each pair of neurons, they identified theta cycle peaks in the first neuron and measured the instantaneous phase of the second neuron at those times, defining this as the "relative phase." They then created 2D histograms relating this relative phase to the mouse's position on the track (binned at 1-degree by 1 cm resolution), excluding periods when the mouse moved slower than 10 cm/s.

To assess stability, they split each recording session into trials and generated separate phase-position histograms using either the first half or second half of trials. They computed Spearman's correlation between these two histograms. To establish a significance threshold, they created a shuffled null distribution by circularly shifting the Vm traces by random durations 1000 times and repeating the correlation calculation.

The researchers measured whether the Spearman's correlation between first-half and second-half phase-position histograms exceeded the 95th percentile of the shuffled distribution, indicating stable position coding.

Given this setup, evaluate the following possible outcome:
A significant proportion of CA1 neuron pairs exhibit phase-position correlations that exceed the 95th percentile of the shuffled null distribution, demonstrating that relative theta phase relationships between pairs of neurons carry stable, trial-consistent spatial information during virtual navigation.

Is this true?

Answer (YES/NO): YES